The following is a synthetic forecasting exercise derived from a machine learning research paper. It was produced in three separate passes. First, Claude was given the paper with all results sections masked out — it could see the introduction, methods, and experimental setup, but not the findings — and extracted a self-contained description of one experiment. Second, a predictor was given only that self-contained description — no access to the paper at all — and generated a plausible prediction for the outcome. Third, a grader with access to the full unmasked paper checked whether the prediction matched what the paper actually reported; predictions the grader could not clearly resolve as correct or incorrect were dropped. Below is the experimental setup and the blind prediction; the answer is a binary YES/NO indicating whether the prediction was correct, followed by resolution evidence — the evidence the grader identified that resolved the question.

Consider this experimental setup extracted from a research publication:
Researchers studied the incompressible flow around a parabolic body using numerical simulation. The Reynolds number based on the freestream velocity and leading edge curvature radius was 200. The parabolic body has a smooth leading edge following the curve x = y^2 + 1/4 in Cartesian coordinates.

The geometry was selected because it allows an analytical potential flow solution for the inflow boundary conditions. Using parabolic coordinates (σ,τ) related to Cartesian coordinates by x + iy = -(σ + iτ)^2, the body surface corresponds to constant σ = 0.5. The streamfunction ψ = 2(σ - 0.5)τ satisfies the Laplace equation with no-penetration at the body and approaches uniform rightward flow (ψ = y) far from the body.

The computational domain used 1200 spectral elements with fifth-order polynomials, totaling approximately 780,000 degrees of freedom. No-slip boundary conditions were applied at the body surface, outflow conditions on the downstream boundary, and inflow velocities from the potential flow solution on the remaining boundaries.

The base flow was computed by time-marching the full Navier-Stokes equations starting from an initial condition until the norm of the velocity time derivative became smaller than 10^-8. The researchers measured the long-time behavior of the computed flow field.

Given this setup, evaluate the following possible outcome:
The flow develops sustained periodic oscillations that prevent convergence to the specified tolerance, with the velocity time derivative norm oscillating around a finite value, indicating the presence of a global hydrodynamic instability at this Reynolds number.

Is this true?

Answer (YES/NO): NO